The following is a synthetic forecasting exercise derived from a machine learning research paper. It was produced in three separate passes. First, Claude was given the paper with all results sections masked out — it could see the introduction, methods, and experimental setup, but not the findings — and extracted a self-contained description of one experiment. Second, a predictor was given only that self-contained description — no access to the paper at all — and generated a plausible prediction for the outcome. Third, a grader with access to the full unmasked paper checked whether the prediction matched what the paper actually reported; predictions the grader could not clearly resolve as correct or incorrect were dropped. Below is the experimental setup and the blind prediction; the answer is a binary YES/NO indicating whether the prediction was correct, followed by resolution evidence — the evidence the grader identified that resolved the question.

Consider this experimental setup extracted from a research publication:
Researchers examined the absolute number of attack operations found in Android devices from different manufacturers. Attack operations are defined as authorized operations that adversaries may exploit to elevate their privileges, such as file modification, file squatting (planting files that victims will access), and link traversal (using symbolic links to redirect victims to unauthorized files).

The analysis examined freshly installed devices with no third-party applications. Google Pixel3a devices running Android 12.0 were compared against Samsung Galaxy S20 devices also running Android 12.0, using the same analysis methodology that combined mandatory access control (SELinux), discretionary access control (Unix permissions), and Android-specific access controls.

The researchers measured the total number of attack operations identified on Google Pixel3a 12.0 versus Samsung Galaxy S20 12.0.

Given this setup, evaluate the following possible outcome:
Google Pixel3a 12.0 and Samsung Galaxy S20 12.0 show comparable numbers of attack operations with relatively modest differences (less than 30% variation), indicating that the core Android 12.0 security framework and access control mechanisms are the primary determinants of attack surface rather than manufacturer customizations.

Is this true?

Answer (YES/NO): NO